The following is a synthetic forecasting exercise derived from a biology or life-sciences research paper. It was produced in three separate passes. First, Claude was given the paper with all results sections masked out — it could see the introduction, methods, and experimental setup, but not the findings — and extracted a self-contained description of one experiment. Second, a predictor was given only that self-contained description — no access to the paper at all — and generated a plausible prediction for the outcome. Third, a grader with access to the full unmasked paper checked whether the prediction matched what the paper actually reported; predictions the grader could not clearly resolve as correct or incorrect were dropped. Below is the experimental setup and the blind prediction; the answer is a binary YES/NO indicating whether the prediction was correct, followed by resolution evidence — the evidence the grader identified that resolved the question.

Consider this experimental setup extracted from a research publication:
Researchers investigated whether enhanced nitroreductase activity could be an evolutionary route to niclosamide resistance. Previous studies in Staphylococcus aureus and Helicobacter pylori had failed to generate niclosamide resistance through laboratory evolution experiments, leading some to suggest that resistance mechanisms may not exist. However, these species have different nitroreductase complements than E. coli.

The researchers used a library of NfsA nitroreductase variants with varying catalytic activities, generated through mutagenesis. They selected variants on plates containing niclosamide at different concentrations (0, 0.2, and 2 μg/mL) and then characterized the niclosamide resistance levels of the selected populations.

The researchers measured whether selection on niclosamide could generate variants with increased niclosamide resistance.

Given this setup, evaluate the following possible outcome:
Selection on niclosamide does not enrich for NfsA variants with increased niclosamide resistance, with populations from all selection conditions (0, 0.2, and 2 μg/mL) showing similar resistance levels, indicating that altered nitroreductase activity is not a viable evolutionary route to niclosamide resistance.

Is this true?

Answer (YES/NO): NO